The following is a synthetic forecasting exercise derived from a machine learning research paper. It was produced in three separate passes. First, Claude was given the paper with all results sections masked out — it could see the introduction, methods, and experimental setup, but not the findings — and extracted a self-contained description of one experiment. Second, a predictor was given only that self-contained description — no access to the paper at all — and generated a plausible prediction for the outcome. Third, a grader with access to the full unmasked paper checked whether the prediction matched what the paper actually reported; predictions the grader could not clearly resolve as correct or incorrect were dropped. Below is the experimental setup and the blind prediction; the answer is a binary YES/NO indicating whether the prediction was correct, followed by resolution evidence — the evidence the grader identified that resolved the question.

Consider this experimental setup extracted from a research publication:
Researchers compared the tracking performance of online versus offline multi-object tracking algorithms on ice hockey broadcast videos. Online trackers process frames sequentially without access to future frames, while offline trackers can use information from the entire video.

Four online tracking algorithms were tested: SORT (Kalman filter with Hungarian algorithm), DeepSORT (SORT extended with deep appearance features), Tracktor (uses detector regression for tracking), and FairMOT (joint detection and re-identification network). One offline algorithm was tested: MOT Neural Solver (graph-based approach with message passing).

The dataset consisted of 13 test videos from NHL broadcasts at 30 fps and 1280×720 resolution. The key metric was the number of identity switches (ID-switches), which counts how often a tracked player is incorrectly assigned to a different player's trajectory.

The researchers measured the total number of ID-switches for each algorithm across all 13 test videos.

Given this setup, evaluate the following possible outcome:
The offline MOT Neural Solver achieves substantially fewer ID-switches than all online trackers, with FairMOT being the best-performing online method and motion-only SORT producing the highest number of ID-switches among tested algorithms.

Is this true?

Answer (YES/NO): NO